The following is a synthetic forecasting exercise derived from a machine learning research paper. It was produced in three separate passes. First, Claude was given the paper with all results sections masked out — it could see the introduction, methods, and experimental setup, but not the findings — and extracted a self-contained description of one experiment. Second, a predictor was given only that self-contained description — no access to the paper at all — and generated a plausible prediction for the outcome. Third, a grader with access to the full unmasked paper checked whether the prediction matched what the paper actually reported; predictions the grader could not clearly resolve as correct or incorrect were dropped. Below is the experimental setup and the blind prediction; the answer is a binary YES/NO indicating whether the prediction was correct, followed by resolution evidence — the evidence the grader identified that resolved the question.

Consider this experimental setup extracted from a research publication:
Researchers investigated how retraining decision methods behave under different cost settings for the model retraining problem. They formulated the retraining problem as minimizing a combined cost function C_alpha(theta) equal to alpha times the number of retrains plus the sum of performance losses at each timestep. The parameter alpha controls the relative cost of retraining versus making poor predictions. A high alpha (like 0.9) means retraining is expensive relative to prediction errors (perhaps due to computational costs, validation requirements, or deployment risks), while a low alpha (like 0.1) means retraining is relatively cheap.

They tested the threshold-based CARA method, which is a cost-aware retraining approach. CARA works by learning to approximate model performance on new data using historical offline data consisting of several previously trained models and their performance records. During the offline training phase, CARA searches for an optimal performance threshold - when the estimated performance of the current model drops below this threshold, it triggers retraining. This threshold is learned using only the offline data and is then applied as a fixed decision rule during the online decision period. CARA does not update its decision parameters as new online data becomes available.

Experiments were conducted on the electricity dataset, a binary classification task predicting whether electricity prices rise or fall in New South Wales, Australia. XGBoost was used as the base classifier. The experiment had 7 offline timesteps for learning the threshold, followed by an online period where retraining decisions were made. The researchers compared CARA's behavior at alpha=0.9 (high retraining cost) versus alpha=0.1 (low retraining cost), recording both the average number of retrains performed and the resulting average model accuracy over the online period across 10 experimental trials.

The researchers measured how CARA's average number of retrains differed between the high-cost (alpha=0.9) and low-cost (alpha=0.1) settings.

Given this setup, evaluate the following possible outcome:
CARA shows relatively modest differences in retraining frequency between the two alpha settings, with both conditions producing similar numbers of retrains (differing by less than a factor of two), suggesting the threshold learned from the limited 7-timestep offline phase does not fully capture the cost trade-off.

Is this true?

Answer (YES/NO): YES